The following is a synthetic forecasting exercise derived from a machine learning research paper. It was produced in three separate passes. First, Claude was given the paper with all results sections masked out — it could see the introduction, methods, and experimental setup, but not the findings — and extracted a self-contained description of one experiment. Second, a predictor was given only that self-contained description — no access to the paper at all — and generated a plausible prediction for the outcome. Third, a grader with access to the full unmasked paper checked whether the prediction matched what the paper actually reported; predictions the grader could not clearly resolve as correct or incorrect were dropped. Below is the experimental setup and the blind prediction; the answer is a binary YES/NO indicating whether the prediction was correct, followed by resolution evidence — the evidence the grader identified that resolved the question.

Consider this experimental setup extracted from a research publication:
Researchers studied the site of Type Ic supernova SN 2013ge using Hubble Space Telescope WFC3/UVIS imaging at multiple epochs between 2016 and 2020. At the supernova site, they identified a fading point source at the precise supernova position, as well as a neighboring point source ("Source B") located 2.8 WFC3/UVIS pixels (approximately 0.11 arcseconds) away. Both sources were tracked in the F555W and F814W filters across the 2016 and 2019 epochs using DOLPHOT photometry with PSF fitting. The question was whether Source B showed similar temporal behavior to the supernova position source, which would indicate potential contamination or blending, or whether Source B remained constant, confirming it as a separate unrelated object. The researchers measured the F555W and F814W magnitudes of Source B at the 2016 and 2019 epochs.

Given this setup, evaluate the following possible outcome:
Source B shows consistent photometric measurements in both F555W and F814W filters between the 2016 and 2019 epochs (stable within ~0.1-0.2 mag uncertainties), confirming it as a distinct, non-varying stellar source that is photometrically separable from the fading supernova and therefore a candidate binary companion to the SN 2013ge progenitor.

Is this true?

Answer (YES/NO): NO